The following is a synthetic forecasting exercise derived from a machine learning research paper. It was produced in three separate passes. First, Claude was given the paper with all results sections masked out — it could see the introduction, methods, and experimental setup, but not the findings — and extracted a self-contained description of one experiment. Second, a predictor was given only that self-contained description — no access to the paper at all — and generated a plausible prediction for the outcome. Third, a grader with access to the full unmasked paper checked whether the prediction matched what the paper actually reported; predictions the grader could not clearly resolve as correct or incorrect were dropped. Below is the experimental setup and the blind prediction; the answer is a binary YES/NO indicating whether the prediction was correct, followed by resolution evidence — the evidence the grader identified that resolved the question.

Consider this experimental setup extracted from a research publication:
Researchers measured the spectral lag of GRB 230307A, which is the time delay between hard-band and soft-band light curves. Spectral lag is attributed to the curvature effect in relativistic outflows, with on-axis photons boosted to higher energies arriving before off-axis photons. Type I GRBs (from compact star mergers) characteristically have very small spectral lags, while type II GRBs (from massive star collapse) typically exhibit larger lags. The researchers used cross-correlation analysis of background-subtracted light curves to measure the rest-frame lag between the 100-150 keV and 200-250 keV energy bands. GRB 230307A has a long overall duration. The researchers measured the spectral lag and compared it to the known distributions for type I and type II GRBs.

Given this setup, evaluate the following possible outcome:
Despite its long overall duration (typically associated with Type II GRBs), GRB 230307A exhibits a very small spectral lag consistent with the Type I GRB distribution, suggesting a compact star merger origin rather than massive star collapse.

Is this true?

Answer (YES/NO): YES